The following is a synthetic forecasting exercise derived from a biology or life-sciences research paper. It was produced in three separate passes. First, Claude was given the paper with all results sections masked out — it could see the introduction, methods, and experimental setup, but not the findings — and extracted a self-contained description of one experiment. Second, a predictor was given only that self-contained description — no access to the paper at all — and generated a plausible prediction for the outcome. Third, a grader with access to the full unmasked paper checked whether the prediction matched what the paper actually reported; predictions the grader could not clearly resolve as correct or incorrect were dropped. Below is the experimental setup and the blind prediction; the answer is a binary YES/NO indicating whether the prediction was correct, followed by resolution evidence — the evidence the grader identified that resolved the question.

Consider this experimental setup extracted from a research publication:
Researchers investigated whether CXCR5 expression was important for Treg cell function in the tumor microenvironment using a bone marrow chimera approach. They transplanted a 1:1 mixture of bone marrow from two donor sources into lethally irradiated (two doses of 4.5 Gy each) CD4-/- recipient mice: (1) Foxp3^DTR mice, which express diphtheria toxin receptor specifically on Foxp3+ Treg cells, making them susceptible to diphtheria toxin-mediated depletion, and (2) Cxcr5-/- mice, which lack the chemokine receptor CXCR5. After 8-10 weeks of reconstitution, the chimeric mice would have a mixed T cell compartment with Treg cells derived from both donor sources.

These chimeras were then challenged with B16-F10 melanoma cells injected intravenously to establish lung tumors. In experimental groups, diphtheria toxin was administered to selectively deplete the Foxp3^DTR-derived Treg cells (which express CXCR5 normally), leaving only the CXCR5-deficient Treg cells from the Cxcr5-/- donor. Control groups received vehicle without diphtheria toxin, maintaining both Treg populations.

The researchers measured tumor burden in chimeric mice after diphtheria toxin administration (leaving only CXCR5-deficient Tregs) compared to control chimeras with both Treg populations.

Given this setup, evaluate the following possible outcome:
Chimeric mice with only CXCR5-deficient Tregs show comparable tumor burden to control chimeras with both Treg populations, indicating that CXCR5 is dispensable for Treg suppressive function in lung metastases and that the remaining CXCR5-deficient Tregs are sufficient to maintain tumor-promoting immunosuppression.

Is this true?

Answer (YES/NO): YES